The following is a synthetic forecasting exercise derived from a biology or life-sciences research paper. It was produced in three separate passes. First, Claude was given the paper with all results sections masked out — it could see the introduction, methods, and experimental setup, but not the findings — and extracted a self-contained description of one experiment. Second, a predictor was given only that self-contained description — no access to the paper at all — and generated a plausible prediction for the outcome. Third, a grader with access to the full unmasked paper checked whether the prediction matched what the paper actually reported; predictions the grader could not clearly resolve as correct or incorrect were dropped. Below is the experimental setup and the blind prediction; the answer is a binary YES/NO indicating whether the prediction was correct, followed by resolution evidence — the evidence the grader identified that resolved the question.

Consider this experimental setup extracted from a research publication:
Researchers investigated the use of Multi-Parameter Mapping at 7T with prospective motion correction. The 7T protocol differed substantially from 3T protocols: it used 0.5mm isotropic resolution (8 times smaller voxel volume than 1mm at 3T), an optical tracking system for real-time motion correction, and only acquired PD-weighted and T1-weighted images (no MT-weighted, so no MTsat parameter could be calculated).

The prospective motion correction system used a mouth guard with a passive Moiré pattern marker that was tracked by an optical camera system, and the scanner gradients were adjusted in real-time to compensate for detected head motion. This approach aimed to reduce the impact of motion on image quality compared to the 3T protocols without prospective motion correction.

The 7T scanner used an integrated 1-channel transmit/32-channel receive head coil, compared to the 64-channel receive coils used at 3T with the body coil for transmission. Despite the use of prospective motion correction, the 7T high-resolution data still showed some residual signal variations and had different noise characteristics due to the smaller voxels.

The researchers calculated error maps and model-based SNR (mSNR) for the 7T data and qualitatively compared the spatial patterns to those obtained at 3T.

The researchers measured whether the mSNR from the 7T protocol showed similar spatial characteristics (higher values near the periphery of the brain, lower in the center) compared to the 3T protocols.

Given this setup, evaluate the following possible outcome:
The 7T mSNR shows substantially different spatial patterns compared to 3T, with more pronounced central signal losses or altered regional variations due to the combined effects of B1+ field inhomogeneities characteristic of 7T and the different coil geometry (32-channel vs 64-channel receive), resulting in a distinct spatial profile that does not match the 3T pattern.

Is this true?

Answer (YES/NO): NO